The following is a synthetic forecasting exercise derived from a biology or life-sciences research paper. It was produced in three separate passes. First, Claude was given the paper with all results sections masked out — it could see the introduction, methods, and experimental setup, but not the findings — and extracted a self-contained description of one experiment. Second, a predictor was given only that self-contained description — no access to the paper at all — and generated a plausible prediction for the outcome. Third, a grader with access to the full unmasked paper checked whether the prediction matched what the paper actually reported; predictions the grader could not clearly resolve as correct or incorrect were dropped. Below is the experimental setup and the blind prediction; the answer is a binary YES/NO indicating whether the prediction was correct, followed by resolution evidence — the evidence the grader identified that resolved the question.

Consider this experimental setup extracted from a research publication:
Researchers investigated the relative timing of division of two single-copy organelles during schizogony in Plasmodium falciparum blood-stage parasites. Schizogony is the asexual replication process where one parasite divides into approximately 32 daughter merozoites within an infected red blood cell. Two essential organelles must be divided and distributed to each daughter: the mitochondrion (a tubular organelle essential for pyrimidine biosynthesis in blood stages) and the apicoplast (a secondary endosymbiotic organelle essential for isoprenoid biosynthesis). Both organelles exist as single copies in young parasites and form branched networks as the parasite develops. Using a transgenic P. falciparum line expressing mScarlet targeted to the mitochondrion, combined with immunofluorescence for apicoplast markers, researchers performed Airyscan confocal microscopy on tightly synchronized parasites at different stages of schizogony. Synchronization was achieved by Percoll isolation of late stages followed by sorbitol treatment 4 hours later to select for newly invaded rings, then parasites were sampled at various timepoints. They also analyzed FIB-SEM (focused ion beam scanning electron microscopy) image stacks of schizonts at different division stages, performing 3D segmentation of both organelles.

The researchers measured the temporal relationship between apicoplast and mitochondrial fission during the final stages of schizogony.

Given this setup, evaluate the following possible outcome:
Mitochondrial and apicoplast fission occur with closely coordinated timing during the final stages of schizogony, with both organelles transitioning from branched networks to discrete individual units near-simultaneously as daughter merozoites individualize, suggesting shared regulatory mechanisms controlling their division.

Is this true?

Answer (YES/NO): NO